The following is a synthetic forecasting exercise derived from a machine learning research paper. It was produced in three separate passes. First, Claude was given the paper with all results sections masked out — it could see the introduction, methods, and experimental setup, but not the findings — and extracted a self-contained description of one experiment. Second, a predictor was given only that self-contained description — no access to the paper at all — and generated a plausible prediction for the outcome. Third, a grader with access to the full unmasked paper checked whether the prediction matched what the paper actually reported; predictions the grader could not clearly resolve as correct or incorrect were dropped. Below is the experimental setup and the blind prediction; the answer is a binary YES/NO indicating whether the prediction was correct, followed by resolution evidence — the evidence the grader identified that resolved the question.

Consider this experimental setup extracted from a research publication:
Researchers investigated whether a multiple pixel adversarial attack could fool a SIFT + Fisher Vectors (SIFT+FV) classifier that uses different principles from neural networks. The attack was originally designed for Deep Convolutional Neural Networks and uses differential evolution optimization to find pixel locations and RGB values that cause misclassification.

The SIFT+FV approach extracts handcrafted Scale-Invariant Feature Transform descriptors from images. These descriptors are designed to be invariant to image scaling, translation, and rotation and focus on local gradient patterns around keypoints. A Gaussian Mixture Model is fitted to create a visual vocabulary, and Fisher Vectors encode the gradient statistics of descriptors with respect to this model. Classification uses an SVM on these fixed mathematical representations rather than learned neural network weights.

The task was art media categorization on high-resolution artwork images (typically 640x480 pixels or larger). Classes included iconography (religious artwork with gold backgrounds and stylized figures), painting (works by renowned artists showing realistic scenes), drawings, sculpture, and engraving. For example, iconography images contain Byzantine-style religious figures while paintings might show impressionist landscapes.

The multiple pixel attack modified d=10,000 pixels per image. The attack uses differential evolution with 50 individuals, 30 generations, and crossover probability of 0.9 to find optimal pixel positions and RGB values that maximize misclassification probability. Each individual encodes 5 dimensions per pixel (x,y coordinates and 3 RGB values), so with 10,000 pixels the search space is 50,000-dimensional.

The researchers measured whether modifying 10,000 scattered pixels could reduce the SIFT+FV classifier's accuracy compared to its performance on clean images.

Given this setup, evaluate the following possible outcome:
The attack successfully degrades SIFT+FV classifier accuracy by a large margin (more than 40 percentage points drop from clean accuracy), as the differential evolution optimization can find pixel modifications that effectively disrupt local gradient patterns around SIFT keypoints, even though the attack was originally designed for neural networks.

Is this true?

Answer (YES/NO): NO